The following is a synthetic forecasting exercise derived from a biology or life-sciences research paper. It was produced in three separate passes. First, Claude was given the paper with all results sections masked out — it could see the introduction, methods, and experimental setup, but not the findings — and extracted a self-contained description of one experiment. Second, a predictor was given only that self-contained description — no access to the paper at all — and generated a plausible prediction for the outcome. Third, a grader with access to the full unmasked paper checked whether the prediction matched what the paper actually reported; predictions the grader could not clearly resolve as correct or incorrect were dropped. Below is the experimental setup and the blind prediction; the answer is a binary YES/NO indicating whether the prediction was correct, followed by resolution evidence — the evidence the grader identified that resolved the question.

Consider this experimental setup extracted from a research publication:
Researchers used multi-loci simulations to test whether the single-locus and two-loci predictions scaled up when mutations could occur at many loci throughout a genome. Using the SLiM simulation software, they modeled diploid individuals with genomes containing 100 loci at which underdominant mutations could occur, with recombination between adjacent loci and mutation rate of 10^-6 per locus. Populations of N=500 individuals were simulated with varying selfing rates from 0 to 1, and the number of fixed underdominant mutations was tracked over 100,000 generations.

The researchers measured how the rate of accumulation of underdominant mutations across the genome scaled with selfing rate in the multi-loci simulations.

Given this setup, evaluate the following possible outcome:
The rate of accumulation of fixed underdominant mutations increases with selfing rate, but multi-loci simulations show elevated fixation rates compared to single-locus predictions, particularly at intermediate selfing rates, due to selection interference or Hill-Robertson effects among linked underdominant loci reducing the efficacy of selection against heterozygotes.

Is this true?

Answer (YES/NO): NO